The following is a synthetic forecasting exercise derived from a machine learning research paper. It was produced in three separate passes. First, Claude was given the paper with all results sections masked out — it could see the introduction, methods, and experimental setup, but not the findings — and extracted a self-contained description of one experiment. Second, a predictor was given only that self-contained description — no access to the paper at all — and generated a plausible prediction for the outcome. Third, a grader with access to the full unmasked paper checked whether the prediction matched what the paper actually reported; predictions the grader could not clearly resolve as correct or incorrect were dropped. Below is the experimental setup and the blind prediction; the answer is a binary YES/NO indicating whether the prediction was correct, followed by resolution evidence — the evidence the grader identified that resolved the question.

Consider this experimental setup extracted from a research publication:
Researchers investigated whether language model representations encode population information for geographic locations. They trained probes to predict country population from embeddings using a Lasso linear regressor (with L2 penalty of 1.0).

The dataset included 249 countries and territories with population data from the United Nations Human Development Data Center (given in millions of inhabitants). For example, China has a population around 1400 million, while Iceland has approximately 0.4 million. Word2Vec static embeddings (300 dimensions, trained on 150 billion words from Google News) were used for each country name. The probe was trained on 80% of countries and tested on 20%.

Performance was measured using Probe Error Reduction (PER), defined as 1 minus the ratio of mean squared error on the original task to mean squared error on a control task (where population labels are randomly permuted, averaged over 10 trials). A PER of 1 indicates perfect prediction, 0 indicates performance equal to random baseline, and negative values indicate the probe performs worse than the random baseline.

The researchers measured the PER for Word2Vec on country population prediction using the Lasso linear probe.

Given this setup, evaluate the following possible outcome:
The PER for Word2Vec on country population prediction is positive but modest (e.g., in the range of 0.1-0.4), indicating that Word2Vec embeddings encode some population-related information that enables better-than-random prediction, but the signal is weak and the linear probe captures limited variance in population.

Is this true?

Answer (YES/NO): NO